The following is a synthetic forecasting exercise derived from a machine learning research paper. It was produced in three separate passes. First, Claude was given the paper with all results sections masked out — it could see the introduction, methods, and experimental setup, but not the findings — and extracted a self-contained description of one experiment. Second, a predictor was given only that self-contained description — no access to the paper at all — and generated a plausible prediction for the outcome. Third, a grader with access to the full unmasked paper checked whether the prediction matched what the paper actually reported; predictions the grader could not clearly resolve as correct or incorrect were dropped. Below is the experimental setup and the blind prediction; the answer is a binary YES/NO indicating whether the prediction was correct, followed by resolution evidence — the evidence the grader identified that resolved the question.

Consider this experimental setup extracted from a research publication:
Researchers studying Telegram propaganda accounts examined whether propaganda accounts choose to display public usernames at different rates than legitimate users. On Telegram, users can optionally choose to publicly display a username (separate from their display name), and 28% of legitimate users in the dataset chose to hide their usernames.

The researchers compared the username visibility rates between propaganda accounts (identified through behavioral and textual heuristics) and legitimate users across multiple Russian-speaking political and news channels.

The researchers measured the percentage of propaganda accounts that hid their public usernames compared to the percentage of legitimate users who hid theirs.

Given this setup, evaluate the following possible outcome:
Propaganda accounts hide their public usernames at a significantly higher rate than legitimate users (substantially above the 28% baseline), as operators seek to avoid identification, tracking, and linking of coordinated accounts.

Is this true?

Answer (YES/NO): NO